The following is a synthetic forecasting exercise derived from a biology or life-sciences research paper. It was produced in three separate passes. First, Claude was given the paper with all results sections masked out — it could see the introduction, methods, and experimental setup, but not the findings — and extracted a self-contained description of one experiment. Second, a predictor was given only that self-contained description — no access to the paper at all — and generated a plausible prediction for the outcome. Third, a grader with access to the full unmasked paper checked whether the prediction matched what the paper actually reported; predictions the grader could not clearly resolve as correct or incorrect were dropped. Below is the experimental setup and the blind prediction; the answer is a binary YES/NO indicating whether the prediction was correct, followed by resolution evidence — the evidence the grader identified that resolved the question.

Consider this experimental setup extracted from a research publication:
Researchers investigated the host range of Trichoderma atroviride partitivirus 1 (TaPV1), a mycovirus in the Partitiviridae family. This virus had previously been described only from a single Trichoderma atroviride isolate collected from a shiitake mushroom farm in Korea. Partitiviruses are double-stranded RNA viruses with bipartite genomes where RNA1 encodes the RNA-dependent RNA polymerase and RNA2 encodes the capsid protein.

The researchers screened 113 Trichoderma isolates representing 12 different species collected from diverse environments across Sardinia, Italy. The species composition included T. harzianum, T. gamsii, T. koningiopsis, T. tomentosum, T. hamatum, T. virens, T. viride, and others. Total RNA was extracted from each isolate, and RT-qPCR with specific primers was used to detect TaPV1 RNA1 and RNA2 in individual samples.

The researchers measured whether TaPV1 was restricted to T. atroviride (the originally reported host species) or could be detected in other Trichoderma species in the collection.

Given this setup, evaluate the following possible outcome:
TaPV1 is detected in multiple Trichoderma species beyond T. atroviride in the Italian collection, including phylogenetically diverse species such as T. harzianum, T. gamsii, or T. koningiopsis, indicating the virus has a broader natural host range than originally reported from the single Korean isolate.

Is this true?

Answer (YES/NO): YES